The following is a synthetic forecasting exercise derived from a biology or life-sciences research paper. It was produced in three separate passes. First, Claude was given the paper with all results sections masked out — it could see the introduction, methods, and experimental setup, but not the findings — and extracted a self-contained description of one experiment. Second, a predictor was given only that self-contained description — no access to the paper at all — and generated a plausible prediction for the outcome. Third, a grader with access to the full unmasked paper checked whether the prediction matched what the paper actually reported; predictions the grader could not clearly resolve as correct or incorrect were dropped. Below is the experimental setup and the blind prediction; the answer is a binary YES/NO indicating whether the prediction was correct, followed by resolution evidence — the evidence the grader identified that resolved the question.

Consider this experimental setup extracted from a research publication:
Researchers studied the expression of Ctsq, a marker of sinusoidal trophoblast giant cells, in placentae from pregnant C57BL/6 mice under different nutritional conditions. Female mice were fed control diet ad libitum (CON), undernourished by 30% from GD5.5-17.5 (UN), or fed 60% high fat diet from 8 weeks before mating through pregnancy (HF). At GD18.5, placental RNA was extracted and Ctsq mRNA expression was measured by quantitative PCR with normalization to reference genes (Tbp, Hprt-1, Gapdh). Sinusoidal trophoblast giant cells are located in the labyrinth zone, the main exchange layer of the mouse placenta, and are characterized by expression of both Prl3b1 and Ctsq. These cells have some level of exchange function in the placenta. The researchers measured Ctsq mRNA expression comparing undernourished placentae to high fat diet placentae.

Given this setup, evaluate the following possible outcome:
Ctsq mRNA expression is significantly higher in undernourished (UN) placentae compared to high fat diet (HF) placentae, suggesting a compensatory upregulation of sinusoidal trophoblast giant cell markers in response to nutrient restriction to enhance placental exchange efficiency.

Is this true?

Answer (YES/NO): NO